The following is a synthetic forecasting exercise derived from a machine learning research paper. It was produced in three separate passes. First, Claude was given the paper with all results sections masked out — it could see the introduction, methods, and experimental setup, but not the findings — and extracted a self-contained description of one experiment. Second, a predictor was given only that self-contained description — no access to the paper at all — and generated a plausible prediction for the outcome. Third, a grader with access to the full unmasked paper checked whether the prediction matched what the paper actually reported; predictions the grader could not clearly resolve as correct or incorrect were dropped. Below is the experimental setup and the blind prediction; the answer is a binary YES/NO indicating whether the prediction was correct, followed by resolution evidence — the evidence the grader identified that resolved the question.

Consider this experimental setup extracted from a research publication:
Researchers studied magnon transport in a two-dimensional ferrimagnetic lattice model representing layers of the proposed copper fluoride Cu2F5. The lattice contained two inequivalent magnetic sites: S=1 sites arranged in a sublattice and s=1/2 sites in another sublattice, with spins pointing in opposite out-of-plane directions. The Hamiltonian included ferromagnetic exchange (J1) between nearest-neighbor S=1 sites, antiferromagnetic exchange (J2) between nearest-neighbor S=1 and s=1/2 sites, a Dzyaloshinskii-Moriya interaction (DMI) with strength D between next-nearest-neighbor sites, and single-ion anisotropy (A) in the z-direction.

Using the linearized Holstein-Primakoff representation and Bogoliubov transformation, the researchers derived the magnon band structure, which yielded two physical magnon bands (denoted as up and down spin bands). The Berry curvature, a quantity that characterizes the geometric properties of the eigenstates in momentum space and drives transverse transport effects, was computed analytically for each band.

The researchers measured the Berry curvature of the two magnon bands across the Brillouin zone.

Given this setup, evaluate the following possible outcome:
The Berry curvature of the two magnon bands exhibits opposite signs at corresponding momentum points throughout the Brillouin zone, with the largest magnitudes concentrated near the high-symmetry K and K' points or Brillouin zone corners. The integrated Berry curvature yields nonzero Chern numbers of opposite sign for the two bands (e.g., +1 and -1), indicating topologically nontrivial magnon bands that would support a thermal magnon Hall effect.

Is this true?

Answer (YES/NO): NO